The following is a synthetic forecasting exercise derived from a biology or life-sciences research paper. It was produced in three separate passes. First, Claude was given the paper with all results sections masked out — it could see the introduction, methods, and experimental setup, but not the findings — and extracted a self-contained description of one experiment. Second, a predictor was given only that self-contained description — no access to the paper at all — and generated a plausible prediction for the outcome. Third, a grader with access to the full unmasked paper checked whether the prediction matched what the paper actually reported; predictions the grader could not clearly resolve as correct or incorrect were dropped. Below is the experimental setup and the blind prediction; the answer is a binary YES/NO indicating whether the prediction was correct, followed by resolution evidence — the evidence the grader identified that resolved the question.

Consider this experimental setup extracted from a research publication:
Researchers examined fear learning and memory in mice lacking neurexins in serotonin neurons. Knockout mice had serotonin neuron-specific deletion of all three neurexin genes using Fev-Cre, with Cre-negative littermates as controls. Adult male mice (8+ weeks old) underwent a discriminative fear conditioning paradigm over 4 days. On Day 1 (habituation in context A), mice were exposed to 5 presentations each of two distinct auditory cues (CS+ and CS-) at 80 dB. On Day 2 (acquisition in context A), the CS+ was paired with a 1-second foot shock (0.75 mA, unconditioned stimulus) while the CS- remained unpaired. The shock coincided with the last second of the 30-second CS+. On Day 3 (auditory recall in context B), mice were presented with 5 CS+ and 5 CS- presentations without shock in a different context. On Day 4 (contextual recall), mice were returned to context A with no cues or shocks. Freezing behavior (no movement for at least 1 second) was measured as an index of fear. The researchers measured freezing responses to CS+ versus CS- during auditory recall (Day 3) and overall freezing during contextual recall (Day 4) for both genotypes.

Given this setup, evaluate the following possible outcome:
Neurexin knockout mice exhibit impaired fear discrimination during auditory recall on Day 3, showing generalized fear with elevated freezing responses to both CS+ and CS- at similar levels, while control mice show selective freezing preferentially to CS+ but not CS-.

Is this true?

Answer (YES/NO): NO